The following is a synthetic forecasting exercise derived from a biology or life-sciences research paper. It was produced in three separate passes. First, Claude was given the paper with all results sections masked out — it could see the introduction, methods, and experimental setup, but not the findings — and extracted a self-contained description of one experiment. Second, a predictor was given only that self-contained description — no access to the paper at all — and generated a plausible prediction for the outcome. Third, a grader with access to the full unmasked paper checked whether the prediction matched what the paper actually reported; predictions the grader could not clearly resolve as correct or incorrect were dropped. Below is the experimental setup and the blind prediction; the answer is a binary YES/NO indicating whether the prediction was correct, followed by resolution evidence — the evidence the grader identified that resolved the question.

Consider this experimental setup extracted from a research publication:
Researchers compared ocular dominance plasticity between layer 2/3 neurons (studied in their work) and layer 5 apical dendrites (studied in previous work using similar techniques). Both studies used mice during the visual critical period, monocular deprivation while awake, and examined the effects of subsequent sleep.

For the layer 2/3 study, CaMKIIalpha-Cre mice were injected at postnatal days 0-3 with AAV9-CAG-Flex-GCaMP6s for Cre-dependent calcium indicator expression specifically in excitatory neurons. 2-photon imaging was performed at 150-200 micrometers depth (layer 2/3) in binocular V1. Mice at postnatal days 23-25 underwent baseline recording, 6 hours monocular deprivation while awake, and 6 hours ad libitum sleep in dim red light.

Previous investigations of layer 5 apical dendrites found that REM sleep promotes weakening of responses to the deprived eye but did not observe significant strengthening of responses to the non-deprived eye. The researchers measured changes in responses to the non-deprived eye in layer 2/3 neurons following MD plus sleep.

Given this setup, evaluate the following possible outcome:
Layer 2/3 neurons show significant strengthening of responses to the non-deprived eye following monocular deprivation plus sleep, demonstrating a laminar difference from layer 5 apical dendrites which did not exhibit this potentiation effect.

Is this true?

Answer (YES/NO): YES